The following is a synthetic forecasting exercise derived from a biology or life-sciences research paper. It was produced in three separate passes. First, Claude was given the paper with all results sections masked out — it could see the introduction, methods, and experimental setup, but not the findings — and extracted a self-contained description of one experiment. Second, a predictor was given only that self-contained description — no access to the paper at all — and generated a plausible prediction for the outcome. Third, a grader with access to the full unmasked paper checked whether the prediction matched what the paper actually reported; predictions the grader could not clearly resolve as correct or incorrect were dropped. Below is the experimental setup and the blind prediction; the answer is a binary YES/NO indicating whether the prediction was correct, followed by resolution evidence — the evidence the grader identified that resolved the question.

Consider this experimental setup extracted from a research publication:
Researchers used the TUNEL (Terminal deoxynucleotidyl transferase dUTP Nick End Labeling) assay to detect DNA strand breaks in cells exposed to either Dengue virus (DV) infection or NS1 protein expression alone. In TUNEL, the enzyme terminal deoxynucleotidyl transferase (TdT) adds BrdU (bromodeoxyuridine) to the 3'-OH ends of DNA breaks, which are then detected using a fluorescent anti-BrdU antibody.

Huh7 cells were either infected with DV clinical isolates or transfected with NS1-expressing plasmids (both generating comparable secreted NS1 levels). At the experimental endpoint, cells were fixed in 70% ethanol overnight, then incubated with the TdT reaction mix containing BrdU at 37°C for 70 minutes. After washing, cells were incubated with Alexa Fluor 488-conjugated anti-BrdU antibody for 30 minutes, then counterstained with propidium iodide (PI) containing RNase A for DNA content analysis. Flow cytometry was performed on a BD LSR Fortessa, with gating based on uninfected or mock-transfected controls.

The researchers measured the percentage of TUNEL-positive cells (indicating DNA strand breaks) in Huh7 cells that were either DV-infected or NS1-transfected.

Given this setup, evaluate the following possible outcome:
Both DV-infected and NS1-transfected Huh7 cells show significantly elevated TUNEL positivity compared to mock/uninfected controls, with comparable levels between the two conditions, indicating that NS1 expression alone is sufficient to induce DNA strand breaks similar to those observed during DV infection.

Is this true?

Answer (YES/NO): NO